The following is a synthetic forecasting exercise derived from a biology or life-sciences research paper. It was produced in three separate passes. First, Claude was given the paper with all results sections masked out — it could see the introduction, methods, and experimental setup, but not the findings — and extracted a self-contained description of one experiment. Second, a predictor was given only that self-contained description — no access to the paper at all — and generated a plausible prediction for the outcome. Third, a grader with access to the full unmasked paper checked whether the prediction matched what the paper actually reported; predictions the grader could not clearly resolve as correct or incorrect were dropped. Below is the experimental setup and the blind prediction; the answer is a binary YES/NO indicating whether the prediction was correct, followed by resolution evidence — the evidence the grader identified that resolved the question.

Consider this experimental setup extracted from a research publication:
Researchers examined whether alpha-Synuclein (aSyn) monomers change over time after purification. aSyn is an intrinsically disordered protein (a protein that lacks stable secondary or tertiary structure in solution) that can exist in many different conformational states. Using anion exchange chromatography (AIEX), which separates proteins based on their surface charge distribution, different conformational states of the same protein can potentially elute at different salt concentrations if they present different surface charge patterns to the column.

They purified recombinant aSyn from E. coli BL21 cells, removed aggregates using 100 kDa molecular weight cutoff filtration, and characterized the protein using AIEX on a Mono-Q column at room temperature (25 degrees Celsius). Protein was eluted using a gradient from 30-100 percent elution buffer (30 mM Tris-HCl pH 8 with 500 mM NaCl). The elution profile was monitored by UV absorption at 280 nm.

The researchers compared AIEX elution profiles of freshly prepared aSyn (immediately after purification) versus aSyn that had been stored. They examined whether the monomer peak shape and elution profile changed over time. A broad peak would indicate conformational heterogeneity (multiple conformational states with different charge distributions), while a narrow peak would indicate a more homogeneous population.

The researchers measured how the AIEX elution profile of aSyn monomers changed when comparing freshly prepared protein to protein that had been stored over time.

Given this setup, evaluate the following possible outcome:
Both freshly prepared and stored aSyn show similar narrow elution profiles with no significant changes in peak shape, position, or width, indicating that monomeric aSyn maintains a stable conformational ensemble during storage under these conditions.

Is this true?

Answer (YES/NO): NO